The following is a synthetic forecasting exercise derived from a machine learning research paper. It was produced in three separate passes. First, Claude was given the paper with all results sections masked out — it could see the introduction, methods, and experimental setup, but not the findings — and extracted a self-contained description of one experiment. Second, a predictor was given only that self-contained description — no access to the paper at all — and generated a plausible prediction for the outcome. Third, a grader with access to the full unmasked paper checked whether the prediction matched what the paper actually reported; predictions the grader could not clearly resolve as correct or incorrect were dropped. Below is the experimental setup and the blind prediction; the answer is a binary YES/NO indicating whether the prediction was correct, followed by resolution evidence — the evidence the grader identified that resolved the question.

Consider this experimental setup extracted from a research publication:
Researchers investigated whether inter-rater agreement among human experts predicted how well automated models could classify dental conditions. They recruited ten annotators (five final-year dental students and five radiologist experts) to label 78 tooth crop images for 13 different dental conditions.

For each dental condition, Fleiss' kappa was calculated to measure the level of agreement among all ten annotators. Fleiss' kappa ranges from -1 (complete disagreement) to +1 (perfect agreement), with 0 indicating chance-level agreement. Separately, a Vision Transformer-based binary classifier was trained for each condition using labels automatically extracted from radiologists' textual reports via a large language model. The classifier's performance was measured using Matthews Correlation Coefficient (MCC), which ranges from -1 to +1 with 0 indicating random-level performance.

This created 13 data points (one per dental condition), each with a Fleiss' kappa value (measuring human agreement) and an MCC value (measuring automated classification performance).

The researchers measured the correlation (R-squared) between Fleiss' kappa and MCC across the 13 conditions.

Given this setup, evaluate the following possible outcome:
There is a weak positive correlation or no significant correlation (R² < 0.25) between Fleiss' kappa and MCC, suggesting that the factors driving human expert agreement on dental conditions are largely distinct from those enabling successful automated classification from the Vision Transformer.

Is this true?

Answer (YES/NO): NO